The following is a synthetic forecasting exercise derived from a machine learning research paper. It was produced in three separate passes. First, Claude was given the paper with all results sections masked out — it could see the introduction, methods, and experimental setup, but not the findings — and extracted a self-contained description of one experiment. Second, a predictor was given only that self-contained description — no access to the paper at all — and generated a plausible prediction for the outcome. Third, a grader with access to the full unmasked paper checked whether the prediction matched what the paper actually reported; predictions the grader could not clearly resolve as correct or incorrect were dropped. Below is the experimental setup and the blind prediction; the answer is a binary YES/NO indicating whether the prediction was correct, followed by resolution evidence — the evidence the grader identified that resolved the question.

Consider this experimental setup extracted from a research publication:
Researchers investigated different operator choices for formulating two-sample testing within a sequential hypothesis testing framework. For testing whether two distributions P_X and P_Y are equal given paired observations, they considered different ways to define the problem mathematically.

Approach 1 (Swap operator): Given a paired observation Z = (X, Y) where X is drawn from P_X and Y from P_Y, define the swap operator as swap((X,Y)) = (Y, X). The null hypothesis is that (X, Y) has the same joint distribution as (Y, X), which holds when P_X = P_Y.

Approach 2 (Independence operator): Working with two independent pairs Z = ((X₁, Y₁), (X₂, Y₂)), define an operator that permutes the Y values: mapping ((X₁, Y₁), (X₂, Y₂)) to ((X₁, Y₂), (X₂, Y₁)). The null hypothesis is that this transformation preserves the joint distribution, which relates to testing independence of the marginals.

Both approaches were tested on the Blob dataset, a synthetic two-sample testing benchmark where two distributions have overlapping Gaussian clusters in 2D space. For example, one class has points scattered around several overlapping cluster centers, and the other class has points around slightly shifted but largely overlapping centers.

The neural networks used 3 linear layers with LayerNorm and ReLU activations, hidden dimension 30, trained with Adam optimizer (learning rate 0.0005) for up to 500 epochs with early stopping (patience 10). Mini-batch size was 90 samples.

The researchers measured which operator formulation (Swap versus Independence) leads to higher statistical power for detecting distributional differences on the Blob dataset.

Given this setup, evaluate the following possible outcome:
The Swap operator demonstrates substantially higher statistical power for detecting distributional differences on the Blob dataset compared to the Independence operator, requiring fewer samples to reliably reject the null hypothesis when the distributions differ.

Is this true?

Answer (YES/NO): NO